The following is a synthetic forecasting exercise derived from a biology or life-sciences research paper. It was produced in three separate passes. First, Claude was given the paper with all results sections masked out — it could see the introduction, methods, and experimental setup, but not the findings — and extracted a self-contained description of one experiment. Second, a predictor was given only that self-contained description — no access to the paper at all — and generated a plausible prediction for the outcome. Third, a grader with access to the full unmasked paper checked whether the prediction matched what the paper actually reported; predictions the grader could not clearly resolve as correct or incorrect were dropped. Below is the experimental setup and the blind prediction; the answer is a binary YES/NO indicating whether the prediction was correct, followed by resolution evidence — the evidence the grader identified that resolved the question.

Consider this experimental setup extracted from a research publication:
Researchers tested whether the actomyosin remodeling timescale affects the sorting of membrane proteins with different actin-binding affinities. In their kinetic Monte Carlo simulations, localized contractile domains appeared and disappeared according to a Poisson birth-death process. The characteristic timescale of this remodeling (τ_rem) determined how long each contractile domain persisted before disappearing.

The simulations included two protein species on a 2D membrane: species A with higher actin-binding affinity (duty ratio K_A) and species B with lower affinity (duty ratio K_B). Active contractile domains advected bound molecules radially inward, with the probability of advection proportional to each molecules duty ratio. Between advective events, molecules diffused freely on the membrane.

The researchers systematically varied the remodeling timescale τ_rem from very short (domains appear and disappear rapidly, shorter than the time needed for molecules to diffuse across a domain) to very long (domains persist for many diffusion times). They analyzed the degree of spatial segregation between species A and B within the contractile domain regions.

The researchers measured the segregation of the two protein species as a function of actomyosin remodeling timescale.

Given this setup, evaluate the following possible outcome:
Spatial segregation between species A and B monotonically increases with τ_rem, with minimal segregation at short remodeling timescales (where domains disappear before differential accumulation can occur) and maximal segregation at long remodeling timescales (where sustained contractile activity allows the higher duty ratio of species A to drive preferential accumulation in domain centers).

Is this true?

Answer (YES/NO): YES